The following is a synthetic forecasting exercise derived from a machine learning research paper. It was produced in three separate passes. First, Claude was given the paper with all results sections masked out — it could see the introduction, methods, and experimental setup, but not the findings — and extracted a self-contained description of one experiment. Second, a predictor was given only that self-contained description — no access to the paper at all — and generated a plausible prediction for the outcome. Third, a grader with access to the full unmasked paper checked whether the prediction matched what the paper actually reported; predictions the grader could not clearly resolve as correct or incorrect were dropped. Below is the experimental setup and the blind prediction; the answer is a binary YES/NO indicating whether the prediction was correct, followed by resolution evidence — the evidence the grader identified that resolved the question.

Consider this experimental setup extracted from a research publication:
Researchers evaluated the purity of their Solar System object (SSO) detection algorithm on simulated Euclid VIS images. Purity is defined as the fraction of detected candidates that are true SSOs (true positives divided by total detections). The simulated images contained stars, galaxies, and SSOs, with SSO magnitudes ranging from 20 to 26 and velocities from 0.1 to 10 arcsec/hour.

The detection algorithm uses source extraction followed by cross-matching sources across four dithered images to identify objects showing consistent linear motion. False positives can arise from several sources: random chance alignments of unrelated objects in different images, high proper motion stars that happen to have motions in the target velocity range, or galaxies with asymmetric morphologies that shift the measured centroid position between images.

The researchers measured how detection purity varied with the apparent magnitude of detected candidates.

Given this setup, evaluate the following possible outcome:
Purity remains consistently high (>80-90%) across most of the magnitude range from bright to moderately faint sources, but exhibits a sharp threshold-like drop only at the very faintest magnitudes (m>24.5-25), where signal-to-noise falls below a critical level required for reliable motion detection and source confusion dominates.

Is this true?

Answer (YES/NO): YES